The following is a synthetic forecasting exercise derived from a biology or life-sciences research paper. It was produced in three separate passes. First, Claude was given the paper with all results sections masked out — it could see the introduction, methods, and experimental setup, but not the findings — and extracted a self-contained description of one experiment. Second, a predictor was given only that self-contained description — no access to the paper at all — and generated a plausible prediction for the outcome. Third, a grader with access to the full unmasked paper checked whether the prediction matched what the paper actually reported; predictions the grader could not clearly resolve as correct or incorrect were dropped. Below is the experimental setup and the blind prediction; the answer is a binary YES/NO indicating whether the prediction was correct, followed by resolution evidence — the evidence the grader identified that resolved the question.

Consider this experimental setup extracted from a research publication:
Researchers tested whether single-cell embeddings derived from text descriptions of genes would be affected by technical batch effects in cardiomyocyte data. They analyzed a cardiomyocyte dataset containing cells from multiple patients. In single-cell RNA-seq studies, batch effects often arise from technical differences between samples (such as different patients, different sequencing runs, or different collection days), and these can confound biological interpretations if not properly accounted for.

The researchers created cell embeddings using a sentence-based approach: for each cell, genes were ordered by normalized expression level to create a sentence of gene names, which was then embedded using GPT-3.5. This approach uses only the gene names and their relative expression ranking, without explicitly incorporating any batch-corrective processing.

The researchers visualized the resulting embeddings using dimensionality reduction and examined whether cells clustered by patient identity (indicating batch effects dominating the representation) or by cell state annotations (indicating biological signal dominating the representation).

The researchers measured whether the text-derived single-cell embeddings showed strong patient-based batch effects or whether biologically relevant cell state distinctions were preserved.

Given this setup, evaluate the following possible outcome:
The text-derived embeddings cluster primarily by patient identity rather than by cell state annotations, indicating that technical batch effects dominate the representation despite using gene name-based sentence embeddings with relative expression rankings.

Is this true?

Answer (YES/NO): NO